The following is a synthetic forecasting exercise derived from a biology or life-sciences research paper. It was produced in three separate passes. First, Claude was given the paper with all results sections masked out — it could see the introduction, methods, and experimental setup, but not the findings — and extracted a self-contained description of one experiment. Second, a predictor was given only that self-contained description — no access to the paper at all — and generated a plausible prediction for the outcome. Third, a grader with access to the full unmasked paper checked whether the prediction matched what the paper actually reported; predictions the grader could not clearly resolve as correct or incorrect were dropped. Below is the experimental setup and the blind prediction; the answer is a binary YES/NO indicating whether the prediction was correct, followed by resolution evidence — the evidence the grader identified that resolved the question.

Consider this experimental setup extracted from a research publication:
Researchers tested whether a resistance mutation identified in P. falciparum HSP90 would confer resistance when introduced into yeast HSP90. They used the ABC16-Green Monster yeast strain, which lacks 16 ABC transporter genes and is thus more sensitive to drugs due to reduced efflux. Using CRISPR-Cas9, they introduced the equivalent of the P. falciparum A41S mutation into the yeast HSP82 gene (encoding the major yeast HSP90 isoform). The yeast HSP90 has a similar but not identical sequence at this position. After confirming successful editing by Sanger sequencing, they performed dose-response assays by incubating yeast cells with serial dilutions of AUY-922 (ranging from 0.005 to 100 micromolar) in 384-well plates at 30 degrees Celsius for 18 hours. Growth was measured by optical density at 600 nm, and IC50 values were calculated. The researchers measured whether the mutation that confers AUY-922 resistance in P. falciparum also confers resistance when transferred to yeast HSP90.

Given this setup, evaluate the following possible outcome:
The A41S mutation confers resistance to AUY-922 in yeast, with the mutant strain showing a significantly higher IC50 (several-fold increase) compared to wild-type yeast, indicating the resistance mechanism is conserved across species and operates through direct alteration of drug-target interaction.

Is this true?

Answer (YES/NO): NO